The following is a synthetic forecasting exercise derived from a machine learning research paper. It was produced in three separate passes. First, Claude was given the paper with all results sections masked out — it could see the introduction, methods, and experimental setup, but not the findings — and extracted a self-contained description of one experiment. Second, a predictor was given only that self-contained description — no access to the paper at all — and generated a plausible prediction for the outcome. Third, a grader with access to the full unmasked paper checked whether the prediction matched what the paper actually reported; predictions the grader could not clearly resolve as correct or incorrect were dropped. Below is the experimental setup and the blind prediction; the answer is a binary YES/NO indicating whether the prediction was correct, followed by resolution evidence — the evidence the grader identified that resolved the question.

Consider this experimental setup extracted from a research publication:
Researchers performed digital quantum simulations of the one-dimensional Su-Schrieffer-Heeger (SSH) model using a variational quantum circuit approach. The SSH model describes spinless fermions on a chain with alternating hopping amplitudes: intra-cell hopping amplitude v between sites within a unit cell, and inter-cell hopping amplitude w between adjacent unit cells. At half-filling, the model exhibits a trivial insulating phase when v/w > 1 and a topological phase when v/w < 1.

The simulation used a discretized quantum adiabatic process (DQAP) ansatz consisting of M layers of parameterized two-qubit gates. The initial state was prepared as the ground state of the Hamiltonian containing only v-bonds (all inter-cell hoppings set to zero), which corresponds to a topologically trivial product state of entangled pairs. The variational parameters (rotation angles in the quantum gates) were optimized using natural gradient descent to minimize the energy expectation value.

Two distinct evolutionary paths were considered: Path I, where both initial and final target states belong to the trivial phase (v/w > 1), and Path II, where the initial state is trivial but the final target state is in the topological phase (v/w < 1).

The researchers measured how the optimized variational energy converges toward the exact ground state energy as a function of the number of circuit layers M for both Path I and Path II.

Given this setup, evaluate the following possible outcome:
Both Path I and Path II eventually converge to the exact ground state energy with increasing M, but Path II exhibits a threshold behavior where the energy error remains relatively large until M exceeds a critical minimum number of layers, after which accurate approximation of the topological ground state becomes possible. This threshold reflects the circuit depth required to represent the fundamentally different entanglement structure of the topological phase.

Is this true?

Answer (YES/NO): NO